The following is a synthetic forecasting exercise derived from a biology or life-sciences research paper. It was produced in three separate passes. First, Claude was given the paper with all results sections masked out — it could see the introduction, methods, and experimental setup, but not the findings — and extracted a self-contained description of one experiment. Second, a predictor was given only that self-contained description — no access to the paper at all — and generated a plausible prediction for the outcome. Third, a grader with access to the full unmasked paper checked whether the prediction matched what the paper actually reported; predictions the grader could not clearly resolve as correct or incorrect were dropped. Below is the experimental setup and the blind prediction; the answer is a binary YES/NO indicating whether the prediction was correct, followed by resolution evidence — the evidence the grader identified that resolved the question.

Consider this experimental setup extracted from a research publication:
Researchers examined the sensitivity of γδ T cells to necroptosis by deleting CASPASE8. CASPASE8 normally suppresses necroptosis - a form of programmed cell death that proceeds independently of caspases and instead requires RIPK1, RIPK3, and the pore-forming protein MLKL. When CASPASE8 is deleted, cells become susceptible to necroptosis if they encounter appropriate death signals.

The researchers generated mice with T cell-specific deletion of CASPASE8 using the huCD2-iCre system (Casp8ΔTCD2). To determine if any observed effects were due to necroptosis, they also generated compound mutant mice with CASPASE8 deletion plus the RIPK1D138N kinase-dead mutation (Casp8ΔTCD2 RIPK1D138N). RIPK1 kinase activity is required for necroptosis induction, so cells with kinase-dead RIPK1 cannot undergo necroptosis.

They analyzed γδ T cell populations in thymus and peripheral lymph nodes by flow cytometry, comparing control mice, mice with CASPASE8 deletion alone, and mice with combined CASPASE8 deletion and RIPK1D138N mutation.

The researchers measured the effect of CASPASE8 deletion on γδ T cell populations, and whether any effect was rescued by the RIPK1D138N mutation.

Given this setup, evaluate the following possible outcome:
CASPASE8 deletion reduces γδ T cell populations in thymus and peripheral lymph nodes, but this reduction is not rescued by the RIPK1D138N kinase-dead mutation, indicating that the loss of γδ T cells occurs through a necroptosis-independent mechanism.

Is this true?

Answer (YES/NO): NO